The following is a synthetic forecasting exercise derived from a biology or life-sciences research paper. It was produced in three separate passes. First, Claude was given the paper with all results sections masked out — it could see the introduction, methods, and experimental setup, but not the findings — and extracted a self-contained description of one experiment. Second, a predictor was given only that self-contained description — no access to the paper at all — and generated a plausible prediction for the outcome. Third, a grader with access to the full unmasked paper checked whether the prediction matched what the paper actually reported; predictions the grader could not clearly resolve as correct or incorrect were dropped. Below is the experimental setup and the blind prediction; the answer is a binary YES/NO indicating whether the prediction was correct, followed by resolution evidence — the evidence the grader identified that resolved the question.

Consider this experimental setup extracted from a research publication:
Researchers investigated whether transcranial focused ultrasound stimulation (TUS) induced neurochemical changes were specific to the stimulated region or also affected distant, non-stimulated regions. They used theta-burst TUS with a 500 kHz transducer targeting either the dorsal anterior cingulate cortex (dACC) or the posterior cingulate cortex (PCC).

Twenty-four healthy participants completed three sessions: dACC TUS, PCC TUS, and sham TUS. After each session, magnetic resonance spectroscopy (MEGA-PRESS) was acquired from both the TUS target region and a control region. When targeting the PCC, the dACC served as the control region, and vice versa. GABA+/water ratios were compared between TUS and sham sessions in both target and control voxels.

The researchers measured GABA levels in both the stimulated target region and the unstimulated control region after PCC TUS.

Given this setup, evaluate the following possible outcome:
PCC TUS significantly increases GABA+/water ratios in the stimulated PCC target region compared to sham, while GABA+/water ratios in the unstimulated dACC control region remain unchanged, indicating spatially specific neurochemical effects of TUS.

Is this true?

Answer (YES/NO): NO